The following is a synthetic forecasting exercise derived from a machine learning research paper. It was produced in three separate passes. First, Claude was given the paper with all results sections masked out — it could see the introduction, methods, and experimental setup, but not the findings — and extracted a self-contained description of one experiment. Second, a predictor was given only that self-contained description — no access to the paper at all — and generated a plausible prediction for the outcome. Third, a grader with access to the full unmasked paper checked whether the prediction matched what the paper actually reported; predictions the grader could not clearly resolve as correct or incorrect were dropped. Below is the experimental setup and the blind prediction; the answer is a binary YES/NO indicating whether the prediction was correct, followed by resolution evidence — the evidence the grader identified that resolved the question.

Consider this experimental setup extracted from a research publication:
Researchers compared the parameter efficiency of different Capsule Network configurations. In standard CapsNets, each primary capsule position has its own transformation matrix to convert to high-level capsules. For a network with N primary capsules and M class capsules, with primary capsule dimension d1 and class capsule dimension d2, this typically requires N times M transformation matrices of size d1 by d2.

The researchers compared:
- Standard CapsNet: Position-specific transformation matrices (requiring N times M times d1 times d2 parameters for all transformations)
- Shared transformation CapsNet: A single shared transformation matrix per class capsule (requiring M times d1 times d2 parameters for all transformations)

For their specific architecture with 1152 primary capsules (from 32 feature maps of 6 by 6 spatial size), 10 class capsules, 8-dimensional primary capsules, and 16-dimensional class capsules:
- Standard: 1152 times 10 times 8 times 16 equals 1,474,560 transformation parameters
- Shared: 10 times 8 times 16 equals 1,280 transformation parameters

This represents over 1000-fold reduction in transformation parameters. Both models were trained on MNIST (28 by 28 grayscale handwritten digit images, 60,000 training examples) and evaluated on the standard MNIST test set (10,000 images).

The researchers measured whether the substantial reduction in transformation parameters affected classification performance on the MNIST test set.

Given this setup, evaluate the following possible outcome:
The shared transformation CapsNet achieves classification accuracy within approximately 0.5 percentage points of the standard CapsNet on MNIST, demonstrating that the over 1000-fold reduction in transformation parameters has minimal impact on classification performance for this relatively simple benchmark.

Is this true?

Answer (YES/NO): YES